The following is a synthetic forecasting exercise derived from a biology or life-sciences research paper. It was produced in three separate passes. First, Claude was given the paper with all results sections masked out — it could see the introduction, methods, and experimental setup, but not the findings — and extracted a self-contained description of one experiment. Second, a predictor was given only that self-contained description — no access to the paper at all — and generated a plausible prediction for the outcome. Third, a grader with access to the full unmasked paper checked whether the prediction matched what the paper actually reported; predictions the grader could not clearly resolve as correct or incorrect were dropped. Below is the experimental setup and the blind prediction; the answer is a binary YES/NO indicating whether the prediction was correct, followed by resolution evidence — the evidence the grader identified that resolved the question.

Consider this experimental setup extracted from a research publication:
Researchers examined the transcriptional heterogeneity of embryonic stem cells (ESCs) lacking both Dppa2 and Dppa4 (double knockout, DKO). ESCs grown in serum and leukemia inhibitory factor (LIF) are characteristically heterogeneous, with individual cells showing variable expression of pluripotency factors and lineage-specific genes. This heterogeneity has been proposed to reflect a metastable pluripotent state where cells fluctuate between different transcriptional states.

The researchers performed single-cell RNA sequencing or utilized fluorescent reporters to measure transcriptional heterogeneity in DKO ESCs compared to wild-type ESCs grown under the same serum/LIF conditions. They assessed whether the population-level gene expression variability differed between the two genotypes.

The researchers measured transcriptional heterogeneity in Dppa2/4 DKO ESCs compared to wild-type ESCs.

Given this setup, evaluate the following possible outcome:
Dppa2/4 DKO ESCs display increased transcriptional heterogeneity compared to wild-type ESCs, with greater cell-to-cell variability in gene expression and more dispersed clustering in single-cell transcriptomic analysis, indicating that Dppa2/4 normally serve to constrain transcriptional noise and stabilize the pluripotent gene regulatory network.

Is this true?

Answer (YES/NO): NO